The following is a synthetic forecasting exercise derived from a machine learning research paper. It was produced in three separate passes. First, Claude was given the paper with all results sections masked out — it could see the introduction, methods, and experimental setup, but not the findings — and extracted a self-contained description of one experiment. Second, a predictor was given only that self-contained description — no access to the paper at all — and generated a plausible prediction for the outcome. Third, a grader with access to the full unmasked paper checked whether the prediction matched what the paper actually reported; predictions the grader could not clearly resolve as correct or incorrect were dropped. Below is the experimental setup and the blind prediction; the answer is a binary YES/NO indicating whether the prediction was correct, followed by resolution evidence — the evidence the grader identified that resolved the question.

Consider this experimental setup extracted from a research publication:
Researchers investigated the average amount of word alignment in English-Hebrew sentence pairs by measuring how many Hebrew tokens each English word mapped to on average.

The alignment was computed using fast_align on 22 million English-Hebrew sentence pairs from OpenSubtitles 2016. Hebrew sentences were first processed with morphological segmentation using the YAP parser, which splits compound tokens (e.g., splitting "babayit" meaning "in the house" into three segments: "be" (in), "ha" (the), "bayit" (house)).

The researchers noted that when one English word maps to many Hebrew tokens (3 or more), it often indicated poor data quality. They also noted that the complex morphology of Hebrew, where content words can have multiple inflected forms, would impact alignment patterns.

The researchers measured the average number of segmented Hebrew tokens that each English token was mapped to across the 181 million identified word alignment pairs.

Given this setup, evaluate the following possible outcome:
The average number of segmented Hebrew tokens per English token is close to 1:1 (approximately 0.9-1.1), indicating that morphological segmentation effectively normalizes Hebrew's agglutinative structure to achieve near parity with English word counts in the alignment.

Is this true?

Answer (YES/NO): NO